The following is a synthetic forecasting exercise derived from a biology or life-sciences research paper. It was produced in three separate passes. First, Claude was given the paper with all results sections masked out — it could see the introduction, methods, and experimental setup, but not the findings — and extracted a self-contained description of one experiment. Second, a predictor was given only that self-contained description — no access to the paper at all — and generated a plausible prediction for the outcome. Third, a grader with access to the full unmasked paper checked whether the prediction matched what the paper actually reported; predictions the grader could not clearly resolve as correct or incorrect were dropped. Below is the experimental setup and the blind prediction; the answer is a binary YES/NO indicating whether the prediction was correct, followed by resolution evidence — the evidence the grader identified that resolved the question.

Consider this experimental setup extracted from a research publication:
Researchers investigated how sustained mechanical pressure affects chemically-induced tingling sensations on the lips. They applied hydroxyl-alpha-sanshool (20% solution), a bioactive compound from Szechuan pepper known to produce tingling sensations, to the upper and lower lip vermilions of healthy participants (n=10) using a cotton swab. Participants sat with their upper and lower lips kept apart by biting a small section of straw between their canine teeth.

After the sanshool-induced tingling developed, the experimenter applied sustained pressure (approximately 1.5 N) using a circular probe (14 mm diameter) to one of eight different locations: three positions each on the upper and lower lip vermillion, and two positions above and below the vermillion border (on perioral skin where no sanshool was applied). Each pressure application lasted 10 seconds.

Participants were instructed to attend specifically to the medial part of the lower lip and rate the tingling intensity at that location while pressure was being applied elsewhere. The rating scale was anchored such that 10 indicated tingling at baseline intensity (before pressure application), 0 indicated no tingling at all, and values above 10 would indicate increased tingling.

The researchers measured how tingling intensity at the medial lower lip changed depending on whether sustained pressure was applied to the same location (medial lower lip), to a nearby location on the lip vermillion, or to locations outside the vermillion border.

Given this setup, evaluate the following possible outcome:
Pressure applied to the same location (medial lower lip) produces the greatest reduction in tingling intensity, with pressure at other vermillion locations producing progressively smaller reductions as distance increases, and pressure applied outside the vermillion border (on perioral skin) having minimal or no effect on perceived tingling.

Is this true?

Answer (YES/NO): NO